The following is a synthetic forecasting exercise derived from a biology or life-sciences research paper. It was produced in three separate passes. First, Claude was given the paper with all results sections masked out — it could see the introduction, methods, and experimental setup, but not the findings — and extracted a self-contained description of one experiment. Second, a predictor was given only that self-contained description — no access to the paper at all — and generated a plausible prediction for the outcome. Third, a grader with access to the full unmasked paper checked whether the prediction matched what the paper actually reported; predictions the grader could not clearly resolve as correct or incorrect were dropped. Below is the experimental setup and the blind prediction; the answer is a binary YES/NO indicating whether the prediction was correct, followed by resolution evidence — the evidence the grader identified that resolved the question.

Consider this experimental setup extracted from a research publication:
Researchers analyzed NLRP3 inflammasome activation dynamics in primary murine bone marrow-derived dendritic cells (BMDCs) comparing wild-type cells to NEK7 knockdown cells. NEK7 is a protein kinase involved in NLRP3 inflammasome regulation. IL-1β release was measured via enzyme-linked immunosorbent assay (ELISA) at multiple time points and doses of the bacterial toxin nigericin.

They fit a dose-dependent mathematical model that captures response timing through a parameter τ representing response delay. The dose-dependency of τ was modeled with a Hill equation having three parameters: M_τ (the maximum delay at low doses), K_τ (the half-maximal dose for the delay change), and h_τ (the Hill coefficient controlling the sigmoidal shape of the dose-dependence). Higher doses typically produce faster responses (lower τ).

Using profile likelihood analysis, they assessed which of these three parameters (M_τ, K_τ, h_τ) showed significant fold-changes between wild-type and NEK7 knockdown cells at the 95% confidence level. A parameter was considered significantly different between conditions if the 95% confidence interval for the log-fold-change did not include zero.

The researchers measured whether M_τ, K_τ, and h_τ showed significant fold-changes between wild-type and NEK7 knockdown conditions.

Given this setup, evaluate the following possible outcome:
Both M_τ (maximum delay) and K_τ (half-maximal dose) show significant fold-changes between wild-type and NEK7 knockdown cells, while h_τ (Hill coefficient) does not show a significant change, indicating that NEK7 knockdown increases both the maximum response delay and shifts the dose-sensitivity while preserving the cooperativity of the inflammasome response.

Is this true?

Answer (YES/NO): NO